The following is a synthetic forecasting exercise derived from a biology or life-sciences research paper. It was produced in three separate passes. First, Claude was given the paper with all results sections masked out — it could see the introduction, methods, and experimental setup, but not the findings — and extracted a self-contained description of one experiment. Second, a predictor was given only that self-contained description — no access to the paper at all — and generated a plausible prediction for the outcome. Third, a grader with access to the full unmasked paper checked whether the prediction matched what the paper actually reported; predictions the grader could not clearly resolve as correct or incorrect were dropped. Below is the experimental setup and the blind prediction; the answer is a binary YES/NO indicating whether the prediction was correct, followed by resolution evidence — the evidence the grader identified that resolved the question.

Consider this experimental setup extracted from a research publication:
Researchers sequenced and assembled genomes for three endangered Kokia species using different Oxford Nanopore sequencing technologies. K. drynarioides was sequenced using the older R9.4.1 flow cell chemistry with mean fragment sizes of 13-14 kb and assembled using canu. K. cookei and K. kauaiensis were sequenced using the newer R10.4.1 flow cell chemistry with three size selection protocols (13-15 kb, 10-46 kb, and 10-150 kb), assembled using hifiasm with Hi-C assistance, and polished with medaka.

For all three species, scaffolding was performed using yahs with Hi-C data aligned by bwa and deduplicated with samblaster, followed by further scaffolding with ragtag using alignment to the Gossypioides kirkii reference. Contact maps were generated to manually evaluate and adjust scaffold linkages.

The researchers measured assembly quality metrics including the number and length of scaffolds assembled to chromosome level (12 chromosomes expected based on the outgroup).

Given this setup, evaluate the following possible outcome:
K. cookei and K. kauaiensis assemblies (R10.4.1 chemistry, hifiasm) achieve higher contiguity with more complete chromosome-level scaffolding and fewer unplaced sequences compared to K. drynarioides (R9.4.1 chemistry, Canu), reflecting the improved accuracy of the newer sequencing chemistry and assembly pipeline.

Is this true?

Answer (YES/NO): NO